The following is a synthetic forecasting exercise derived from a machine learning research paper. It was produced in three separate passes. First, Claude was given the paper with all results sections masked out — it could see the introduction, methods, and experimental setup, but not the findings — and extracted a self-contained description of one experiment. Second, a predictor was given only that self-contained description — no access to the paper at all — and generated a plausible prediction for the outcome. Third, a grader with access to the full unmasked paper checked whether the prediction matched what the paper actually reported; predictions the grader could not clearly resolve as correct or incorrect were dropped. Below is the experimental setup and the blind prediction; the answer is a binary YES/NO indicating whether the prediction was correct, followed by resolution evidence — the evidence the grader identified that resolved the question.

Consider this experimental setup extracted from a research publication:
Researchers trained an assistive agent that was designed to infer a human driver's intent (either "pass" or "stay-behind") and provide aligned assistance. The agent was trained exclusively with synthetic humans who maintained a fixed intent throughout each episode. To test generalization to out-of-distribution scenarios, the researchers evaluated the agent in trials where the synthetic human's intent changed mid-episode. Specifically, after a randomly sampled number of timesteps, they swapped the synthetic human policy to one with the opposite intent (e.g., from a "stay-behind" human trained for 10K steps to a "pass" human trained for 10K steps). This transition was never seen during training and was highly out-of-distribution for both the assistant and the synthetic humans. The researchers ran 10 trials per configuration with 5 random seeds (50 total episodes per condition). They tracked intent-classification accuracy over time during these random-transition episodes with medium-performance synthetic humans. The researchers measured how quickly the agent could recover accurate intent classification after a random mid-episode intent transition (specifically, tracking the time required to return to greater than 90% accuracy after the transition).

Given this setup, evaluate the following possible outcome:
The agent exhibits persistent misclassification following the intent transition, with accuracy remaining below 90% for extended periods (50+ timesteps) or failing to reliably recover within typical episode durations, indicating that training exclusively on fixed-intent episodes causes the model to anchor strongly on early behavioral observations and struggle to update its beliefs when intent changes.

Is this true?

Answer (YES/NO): NO